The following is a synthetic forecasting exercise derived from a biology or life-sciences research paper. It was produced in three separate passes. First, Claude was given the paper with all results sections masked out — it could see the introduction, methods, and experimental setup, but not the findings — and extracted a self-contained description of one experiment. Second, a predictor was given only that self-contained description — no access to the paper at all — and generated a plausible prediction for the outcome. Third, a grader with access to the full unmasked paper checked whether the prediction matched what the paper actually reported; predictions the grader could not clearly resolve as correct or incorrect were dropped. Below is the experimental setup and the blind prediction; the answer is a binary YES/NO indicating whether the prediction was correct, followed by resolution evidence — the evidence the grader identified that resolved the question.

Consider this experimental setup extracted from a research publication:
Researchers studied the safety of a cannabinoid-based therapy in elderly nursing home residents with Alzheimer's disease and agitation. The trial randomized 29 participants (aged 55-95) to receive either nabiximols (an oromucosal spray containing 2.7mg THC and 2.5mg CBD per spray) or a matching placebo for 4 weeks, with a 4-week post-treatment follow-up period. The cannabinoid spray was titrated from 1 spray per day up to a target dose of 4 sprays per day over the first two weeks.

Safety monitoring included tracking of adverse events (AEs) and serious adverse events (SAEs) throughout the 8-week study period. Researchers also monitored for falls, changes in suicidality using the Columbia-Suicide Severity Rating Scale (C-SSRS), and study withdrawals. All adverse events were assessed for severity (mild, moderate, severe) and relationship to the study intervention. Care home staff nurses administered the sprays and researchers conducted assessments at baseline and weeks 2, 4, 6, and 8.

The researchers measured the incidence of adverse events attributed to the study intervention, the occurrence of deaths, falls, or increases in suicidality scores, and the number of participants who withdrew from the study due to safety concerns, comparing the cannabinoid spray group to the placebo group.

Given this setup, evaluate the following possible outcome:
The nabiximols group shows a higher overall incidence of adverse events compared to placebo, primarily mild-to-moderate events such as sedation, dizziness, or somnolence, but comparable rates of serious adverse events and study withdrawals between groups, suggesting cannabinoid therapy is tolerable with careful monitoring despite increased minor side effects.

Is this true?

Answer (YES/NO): NO